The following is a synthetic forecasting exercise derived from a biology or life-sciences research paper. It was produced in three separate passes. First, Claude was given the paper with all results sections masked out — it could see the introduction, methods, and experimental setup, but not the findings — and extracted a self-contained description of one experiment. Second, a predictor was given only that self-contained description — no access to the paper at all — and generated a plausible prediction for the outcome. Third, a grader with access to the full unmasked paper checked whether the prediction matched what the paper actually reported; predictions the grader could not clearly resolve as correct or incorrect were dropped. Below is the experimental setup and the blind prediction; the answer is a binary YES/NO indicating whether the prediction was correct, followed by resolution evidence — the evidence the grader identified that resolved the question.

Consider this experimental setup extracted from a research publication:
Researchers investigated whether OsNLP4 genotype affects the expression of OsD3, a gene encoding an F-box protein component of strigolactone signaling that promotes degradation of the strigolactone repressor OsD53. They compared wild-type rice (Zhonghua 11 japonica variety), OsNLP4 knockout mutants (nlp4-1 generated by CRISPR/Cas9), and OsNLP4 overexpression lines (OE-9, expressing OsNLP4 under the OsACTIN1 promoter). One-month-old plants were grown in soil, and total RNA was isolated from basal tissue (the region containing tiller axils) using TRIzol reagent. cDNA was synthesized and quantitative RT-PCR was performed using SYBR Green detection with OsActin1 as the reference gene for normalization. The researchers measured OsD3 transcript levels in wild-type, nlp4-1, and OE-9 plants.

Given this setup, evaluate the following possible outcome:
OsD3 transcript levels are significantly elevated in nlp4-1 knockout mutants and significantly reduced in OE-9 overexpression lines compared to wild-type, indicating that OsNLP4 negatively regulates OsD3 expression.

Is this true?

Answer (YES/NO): YES